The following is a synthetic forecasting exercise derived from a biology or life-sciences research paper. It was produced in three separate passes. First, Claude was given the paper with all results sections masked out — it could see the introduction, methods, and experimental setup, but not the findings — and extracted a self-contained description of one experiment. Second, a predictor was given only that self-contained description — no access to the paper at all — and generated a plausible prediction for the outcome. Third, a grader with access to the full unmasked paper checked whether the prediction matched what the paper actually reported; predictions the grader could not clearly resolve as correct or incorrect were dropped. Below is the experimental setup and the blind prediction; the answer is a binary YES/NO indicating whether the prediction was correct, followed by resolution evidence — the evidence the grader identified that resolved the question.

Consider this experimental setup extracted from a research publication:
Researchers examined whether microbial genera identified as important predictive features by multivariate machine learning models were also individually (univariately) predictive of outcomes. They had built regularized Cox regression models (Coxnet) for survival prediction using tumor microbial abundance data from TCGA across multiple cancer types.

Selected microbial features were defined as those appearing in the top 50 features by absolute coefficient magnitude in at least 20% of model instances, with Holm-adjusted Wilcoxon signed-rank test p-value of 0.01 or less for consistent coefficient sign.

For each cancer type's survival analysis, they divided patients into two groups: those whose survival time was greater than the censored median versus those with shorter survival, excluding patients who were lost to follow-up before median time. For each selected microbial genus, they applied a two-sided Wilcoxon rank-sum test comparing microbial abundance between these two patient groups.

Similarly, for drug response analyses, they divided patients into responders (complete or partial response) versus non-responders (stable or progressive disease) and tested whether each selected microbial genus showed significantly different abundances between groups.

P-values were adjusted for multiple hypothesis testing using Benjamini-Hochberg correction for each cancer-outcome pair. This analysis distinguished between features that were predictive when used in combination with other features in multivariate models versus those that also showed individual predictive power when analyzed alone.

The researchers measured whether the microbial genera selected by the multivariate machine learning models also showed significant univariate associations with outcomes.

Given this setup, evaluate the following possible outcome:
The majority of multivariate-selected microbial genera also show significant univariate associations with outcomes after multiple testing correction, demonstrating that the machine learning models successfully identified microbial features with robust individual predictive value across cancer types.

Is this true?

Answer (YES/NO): NO